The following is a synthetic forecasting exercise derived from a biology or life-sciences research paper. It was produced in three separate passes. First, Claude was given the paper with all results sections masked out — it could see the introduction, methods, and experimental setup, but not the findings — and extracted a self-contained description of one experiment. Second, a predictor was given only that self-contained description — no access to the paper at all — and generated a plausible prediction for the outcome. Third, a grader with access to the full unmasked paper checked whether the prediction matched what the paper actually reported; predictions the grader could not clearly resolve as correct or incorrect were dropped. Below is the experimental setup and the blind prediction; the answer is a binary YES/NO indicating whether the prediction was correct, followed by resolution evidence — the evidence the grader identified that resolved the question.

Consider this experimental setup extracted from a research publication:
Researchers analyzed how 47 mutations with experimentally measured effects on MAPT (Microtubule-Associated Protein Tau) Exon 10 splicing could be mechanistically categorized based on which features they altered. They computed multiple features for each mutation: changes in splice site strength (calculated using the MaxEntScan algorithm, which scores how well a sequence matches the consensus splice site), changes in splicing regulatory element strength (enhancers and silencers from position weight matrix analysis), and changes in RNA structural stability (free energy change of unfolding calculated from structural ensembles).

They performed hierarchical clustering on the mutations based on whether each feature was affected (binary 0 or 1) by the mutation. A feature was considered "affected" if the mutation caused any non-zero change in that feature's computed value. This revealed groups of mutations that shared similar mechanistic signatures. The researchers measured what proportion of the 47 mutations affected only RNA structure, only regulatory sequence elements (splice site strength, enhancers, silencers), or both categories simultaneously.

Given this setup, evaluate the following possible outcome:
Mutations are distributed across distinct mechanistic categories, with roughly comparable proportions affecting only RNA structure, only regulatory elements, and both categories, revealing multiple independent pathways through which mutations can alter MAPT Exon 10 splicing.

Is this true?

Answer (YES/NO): NO